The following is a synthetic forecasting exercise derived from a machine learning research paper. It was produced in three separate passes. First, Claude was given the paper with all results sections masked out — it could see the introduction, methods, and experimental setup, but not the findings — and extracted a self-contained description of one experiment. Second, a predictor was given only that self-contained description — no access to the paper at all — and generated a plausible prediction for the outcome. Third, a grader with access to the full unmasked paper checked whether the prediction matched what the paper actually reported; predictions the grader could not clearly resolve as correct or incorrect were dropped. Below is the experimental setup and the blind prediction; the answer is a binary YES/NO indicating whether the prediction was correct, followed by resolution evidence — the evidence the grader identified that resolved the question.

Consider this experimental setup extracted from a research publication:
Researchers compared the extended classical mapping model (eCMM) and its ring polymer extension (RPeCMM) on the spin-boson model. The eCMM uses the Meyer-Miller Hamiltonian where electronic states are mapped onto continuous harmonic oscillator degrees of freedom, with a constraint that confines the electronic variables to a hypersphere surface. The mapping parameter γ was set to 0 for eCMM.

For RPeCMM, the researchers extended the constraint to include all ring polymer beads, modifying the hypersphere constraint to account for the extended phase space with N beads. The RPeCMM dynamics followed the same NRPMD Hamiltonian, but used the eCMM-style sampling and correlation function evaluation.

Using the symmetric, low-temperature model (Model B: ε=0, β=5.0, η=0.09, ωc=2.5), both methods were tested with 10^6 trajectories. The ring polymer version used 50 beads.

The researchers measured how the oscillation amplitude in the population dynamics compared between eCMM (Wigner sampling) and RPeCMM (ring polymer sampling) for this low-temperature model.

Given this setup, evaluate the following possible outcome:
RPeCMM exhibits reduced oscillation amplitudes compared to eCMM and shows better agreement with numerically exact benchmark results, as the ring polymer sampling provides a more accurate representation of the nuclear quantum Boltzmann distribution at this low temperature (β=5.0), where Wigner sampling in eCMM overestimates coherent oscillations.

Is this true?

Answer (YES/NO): NO